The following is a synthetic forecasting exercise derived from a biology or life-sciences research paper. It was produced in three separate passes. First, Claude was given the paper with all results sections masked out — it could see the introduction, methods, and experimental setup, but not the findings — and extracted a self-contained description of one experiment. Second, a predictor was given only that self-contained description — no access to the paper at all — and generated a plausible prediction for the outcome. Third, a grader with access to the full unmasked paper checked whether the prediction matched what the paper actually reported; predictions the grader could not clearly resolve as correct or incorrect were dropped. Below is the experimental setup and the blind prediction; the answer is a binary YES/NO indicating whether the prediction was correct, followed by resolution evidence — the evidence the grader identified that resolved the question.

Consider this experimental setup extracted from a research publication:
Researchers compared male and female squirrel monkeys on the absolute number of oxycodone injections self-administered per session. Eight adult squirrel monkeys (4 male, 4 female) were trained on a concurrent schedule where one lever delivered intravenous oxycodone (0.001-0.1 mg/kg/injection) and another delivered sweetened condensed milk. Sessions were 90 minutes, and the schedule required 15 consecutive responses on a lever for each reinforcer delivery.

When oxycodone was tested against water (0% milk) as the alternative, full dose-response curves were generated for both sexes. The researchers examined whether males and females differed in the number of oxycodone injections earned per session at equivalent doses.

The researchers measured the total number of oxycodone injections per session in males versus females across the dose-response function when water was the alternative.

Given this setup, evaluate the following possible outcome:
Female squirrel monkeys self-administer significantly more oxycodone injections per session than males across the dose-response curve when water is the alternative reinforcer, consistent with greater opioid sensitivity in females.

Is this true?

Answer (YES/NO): NO